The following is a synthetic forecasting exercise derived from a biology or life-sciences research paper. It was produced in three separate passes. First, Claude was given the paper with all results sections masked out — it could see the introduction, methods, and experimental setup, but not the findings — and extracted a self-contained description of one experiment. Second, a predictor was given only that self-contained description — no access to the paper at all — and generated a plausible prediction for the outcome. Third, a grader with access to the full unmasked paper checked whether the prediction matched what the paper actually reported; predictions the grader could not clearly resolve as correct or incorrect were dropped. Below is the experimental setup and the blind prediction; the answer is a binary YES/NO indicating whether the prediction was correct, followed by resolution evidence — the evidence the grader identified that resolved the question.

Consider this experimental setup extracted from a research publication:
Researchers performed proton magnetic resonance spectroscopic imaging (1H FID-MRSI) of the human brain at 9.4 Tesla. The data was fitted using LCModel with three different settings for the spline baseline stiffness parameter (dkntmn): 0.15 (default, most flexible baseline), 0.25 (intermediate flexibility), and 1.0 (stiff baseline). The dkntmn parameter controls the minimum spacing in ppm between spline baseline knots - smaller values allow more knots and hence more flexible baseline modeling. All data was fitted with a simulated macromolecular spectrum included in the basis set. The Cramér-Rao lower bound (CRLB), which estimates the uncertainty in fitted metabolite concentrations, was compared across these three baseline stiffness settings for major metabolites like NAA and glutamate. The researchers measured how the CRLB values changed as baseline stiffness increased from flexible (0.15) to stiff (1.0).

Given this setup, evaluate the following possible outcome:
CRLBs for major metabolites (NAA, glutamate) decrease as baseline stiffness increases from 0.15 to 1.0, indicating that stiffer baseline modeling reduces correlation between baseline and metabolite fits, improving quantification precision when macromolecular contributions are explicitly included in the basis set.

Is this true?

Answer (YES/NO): NO